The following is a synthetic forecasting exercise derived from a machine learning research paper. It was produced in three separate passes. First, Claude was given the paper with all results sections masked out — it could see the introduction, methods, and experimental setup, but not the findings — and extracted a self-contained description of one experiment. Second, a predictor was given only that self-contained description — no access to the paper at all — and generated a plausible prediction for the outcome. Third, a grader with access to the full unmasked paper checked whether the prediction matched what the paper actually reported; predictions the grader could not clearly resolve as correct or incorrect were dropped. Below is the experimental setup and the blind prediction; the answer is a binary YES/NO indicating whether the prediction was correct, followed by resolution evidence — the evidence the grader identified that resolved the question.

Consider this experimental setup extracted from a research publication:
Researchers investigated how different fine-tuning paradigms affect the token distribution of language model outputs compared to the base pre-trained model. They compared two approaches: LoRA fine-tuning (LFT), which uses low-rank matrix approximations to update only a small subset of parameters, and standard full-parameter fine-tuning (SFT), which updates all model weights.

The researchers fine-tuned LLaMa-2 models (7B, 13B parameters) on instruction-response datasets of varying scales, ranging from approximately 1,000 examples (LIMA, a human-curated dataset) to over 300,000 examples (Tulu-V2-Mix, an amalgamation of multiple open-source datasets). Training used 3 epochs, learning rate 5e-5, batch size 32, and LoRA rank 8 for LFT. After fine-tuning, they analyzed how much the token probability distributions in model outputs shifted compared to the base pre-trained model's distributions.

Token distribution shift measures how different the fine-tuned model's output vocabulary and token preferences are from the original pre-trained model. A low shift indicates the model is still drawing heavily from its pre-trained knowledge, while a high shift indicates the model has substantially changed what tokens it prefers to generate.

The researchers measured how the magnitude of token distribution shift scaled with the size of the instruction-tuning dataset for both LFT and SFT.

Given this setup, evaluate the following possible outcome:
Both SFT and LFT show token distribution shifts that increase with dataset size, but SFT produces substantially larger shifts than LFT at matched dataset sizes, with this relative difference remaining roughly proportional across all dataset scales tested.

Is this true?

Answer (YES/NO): NO